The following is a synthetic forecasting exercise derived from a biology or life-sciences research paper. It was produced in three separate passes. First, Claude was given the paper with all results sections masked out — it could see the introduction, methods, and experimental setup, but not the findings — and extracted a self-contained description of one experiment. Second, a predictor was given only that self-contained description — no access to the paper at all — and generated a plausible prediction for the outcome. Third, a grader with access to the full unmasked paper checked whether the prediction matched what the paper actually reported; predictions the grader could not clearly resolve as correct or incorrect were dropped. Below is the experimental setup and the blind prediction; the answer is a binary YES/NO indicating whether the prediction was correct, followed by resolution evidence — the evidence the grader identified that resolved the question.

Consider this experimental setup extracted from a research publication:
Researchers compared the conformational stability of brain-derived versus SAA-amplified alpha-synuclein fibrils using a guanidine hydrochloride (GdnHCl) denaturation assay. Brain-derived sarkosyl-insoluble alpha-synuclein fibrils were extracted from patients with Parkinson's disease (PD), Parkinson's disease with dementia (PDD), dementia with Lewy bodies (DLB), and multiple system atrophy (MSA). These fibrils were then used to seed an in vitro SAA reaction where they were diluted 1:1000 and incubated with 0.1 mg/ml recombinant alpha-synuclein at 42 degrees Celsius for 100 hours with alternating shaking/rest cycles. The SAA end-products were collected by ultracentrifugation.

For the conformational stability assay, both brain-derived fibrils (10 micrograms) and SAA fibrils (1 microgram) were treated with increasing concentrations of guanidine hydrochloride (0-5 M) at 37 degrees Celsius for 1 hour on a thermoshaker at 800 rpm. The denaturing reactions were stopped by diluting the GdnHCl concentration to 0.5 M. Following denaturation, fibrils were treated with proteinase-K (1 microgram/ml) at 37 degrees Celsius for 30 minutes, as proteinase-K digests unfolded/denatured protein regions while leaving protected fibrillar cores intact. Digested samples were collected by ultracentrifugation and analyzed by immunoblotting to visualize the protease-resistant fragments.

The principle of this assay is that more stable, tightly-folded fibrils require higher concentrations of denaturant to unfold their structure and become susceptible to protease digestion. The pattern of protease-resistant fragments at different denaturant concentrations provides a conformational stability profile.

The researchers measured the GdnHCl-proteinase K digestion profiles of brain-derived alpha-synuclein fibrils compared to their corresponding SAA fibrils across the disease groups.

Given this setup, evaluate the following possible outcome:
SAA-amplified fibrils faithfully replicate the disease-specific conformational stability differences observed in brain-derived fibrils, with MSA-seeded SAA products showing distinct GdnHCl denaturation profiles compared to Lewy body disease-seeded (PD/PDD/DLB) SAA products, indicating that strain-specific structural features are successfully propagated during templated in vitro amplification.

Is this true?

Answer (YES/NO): NO